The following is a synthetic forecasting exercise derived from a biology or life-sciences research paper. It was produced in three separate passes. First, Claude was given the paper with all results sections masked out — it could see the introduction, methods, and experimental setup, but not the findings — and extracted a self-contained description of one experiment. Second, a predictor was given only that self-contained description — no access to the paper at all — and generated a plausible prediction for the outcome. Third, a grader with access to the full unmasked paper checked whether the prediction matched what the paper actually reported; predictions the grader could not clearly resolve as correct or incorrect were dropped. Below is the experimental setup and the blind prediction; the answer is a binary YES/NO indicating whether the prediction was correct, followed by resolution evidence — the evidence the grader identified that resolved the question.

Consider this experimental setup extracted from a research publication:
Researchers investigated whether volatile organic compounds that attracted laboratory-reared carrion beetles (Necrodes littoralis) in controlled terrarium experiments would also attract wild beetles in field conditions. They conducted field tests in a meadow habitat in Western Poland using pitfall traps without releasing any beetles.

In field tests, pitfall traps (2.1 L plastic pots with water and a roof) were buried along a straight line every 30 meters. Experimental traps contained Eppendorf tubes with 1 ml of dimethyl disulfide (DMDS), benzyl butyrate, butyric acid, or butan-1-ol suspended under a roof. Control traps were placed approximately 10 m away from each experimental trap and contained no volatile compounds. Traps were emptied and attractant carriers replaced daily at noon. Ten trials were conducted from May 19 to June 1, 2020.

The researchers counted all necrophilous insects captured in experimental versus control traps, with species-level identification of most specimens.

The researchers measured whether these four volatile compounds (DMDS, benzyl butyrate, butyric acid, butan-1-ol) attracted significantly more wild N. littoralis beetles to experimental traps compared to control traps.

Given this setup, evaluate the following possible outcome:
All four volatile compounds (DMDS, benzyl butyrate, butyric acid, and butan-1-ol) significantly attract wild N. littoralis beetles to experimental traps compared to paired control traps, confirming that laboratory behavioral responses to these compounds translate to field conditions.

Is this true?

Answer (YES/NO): NO